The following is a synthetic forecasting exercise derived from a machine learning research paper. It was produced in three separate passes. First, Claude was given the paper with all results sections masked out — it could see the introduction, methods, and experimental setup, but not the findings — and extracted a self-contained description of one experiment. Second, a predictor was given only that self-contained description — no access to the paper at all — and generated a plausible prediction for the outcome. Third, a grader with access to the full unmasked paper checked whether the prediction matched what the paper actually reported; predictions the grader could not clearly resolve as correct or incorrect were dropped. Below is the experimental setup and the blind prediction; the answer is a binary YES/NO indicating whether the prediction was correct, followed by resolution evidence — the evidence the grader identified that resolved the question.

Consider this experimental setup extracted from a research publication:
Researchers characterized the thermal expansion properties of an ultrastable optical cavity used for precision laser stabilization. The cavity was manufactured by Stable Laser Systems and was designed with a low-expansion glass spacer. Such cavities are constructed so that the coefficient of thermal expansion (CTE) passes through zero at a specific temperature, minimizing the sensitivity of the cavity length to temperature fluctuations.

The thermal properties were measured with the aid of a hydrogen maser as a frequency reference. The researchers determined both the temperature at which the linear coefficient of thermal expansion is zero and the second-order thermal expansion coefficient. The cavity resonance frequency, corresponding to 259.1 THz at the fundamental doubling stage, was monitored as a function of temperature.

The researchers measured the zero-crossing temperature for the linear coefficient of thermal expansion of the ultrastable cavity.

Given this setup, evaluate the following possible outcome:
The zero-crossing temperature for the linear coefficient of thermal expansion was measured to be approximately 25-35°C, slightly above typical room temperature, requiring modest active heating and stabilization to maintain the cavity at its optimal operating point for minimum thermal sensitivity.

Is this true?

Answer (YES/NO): YES